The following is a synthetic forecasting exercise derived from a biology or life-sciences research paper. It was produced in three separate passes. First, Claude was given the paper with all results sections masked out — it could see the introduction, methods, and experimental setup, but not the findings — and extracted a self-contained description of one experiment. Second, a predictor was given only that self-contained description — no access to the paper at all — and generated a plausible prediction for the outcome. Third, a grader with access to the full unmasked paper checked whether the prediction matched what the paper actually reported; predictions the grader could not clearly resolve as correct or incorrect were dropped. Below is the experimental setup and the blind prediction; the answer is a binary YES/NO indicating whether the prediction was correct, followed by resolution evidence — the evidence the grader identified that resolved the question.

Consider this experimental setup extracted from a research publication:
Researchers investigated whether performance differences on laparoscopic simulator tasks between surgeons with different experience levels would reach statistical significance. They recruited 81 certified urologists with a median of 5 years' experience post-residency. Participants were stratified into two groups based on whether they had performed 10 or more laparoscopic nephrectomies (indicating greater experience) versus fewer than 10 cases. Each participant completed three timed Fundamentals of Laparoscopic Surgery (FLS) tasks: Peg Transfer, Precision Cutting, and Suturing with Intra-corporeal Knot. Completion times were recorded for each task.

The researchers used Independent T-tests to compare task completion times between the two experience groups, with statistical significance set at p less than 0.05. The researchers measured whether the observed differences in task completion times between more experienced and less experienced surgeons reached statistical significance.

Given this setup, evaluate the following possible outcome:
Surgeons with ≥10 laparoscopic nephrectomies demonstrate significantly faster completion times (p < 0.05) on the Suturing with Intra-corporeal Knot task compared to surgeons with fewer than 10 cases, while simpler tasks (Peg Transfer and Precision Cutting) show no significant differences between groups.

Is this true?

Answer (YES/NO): NO